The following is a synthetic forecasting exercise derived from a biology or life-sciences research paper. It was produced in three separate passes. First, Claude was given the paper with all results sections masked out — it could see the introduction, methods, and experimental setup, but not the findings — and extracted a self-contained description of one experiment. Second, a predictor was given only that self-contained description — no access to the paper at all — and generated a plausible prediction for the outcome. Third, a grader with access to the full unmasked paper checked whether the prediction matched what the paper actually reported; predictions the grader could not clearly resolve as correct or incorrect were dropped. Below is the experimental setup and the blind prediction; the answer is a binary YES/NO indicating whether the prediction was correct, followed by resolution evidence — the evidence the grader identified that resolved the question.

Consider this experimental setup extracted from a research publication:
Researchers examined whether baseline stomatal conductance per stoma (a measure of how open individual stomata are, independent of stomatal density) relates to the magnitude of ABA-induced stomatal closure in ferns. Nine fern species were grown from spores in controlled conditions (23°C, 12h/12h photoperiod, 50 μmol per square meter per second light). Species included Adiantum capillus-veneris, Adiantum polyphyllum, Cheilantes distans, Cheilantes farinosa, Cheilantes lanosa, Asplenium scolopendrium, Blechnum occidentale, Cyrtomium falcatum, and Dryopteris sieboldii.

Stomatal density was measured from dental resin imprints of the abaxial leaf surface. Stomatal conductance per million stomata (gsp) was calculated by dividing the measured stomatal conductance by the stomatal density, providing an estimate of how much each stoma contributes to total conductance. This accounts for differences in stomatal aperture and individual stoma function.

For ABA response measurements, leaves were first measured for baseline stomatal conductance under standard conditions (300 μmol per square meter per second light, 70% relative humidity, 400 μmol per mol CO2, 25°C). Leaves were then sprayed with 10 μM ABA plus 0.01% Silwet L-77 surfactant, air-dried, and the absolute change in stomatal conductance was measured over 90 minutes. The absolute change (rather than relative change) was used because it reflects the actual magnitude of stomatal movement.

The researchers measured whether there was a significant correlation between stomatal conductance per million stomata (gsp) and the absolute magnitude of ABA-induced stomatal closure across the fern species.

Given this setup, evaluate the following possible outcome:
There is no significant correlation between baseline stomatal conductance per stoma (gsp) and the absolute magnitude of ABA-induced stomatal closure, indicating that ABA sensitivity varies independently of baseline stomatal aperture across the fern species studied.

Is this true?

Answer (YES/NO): NO